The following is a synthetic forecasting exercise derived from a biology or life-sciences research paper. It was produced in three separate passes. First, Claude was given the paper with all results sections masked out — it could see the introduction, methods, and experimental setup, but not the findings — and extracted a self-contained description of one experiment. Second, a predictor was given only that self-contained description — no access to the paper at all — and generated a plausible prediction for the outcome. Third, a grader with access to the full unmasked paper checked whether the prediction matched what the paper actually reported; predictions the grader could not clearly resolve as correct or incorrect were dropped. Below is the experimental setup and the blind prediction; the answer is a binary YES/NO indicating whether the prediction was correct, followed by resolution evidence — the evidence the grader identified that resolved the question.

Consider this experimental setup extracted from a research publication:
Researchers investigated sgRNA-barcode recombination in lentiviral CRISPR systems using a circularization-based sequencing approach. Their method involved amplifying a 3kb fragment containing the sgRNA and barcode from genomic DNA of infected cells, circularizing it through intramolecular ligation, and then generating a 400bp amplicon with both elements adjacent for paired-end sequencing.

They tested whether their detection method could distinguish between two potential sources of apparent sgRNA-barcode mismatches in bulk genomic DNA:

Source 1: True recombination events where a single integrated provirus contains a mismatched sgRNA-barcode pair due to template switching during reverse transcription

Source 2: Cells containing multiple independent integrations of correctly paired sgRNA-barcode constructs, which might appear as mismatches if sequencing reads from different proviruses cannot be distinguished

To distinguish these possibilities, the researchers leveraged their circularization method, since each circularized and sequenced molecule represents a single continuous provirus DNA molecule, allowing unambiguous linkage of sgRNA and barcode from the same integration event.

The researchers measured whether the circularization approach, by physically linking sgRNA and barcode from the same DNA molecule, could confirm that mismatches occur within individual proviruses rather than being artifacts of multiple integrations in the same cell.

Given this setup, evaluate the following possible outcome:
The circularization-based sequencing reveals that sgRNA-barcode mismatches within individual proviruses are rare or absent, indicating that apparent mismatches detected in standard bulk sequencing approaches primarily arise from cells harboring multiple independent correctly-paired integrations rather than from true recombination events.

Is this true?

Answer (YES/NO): NO